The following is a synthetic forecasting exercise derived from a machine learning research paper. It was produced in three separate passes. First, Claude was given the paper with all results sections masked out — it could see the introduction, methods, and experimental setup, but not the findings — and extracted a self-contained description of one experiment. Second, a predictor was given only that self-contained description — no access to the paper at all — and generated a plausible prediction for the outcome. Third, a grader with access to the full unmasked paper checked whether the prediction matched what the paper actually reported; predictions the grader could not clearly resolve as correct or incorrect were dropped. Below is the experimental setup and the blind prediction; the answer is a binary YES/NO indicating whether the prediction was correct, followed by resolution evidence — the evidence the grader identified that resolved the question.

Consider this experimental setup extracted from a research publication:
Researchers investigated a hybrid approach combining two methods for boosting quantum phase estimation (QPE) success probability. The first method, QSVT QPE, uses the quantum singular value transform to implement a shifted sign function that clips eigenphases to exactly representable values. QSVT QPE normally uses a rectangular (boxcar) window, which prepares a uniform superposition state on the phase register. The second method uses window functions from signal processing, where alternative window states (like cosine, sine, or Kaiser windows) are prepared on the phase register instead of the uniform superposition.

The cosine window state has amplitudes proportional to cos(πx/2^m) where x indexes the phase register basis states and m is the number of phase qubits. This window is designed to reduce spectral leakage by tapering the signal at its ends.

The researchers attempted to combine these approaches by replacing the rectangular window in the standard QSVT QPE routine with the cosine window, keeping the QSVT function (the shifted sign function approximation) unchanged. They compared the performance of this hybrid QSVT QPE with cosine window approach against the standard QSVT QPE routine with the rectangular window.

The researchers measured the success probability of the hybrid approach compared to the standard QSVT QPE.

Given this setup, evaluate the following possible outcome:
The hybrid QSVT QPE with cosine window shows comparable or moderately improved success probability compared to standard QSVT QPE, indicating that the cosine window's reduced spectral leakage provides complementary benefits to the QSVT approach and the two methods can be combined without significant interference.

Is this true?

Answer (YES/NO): NO